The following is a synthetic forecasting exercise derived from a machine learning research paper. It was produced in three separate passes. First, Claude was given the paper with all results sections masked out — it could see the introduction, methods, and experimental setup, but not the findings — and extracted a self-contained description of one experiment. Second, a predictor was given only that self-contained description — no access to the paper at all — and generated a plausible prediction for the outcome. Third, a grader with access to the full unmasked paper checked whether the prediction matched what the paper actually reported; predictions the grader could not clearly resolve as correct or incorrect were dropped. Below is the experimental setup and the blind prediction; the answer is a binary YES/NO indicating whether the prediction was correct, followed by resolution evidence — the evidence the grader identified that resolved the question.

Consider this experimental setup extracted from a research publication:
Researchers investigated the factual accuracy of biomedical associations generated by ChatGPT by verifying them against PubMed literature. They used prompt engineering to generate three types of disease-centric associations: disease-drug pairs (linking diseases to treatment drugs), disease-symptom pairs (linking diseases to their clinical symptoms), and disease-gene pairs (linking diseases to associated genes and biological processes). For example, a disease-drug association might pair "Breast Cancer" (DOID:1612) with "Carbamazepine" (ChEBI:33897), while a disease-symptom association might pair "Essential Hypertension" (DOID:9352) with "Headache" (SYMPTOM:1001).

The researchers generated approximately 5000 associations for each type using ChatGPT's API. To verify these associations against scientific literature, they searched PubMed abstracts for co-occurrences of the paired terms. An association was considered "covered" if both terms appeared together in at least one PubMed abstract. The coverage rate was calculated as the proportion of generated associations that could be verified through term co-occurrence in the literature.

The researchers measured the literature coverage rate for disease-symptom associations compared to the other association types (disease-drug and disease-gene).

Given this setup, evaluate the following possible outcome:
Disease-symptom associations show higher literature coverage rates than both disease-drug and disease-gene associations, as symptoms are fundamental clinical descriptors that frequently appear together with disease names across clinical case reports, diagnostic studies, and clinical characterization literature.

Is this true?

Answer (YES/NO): NO